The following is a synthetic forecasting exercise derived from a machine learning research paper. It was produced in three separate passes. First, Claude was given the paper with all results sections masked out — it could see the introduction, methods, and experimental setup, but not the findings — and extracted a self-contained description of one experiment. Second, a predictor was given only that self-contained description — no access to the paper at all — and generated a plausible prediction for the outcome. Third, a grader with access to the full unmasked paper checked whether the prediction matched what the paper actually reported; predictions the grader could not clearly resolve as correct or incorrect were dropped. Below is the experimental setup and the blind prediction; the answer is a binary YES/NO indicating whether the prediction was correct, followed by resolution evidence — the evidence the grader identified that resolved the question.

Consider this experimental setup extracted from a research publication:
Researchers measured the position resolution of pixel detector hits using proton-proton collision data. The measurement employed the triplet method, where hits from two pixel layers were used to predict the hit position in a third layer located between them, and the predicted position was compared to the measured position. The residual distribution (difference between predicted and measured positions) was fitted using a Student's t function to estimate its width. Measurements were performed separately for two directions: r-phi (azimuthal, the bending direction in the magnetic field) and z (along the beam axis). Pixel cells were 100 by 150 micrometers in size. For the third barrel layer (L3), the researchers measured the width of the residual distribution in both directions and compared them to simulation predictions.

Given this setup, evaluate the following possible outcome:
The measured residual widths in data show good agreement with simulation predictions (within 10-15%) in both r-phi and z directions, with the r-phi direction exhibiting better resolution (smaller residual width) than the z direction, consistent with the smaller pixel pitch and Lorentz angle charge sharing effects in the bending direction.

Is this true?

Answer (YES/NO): NO